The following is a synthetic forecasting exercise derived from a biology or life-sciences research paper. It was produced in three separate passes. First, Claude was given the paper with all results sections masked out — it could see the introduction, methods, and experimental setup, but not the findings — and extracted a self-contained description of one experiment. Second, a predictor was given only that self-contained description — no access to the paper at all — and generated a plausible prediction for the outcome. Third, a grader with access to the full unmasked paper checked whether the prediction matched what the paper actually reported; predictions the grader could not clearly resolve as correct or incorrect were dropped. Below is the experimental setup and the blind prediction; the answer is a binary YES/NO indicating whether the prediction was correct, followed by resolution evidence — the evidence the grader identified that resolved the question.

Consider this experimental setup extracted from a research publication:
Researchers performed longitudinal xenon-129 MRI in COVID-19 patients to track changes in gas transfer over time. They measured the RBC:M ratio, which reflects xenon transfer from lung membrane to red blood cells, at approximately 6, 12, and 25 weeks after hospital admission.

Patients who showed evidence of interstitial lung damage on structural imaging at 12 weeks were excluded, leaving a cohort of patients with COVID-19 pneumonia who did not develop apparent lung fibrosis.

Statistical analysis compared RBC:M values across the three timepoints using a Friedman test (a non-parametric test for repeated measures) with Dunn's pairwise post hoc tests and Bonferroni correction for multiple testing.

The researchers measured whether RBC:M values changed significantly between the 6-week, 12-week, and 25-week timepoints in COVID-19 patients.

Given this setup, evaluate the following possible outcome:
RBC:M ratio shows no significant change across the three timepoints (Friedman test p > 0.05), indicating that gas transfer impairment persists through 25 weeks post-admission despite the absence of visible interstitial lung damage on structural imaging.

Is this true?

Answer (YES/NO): NO